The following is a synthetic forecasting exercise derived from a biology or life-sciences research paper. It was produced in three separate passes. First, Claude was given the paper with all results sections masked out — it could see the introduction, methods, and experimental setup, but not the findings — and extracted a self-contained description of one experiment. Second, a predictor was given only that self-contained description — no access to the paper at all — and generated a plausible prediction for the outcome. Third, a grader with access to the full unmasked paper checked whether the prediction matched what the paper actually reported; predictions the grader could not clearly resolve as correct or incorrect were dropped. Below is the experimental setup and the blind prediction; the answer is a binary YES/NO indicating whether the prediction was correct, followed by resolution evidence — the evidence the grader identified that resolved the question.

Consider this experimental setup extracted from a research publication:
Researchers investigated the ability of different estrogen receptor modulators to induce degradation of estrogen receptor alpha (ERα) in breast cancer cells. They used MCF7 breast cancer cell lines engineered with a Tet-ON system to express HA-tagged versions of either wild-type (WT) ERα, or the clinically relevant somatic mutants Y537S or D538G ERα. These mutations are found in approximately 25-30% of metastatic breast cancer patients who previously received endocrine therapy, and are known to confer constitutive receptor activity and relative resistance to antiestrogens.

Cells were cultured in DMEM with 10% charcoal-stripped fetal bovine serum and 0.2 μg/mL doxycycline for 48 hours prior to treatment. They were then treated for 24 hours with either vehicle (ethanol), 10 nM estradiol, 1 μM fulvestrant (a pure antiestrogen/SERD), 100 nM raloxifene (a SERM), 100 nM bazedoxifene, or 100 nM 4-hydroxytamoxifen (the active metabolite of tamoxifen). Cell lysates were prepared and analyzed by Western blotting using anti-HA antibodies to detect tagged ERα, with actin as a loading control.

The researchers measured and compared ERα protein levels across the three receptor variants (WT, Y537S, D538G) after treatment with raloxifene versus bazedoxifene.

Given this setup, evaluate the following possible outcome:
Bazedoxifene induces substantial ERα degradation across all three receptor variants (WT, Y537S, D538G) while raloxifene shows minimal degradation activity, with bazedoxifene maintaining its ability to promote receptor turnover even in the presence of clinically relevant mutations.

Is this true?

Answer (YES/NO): NO